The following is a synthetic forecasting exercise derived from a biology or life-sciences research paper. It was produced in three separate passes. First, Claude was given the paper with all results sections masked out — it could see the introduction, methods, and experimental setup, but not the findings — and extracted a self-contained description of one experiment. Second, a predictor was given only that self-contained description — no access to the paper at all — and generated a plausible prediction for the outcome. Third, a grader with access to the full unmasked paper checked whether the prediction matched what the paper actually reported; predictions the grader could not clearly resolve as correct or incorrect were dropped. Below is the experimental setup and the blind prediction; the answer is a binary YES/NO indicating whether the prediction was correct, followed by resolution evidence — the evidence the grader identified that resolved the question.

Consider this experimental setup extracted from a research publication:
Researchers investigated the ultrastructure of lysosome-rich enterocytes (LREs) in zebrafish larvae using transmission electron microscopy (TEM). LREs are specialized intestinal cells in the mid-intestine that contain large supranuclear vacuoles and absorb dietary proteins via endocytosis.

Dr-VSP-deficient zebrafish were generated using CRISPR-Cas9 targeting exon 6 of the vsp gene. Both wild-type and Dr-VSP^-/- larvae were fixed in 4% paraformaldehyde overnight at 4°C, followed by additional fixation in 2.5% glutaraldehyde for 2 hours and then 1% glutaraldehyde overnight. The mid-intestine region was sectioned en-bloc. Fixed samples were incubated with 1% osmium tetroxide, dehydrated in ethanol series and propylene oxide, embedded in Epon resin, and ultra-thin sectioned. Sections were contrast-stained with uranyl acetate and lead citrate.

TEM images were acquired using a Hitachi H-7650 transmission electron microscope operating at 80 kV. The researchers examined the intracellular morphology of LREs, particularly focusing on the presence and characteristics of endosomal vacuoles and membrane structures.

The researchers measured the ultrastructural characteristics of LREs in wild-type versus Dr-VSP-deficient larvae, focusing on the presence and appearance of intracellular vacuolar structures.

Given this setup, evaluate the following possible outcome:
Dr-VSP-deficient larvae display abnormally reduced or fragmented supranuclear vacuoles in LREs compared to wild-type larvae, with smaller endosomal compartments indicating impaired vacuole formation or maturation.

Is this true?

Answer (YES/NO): YES